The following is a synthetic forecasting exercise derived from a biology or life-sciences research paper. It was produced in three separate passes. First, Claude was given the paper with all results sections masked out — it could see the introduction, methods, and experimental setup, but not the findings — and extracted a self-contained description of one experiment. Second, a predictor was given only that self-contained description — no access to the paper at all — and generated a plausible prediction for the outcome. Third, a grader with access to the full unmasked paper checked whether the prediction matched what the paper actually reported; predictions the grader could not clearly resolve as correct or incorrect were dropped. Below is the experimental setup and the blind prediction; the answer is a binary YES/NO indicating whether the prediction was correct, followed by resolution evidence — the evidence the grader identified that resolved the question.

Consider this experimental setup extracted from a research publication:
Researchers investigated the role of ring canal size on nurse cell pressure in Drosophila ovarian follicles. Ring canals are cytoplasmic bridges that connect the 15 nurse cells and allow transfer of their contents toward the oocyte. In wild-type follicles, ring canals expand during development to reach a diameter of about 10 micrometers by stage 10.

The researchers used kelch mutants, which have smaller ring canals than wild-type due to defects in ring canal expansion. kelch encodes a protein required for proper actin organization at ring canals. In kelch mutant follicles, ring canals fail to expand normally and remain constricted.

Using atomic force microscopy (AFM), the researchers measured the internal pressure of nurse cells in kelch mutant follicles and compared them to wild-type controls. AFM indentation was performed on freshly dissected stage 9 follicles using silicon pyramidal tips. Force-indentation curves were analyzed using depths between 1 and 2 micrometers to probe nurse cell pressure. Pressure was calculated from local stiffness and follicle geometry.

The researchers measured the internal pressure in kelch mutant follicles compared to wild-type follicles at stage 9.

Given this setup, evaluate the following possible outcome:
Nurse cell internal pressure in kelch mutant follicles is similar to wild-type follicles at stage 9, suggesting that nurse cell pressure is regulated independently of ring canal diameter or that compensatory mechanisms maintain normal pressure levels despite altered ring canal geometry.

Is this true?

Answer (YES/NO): NO